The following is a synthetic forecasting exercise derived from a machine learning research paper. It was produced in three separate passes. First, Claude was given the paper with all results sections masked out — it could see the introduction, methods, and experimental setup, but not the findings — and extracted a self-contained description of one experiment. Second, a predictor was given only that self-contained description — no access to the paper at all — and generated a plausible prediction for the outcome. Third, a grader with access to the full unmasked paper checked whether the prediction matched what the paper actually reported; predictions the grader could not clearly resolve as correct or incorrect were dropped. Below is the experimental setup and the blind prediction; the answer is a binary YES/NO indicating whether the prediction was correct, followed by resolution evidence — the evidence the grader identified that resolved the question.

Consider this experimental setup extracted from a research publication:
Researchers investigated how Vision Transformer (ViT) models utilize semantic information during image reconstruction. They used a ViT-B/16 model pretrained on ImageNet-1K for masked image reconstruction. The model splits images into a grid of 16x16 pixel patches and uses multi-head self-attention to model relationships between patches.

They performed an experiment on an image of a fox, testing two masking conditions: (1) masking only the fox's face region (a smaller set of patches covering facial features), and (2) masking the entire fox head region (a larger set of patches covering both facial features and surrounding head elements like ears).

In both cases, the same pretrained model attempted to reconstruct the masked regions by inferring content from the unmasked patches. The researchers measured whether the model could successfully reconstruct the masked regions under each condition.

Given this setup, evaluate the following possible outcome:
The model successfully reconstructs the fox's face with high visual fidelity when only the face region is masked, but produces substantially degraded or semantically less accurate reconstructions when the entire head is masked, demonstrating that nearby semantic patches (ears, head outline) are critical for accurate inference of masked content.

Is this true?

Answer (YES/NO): NO